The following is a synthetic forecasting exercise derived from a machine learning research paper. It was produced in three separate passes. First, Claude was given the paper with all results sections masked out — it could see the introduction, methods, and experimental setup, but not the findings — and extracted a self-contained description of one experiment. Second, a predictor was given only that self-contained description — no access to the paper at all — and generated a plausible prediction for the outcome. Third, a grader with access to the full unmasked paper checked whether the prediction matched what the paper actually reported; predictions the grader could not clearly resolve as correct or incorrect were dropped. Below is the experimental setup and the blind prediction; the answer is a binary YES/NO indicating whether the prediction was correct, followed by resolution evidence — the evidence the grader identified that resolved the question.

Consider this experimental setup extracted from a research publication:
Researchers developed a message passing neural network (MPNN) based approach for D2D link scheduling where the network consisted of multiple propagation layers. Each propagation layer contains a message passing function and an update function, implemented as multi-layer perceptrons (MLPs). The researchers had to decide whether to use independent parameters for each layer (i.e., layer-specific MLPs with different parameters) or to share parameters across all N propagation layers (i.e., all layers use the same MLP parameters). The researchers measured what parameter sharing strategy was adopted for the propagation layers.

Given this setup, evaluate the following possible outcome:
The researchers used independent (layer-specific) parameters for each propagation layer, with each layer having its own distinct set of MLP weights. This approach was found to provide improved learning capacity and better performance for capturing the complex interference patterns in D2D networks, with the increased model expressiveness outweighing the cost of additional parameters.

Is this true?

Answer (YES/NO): NO